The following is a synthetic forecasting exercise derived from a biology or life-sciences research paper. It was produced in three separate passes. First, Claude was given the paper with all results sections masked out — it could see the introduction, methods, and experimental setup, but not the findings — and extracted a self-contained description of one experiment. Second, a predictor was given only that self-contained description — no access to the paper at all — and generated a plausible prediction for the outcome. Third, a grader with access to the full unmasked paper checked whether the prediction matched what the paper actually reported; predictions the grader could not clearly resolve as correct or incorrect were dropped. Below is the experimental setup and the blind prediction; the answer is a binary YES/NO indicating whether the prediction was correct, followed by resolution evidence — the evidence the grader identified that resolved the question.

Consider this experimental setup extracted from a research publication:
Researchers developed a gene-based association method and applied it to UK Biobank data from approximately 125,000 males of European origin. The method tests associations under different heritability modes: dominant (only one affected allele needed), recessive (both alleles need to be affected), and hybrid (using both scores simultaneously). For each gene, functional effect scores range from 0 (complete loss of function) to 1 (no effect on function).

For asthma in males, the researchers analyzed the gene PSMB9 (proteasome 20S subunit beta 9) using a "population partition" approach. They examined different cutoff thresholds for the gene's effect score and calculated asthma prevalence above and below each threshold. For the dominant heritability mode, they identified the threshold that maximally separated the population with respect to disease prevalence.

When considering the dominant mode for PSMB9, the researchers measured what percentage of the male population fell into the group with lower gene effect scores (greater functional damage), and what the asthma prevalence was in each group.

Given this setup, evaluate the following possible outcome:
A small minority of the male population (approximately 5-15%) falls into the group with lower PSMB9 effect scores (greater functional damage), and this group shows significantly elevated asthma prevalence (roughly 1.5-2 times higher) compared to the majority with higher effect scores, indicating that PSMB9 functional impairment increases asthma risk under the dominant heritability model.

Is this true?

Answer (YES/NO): NO